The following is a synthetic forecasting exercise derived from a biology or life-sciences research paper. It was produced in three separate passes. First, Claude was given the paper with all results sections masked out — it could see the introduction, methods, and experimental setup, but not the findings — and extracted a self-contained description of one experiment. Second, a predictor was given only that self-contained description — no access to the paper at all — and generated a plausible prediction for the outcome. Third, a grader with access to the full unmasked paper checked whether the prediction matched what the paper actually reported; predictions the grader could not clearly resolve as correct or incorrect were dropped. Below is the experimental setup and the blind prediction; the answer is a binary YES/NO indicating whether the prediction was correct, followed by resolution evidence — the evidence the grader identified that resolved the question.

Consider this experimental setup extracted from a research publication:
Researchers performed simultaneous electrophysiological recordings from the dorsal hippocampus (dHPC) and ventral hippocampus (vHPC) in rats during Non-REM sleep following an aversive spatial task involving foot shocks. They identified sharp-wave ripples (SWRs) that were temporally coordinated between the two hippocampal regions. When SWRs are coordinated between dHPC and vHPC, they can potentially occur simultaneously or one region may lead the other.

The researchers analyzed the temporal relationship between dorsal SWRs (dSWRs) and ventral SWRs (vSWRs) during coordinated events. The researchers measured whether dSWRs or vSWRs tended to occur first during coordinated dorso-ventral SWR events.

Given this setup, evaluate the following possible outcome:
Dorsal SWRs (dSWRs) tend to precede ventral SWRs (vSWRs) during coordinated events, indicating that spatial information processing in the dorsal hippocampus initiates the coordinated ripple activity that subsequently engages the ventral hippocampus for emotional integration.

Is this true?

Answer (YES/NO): YES